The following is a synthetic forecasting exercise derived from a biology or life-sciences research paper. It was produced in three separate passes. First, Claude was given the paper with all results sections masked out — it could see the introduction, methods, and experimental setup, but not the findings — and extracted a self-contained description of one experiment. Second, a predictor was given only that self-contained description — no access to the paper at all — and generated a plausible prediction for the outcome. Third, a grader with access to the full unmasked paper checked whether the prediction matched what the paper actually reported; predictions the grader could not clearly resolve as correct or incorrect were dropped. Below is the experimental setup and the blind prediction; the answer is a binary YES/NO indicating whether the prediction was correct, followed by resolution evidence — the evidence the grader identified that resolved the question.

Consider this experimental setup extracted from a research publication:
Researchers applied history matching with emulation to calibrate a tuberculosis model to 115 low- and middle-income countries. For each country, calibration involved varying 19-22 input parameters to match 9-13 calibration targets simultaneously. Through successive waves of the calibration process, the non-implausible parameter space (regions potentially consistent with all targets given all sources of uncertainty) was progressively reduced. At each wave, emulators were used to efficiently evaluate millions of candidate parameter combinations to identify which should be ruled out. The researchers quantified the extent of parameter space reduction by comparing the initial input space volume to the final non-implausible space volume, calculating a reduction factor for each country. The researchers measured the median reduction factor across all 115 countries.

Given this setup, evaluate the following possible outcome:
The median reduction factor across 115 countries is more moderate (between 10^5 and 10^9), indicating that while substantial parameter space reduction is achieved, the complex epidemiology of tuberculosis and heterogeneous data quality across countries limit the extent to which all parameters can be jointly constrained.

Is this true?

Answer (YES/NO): YES